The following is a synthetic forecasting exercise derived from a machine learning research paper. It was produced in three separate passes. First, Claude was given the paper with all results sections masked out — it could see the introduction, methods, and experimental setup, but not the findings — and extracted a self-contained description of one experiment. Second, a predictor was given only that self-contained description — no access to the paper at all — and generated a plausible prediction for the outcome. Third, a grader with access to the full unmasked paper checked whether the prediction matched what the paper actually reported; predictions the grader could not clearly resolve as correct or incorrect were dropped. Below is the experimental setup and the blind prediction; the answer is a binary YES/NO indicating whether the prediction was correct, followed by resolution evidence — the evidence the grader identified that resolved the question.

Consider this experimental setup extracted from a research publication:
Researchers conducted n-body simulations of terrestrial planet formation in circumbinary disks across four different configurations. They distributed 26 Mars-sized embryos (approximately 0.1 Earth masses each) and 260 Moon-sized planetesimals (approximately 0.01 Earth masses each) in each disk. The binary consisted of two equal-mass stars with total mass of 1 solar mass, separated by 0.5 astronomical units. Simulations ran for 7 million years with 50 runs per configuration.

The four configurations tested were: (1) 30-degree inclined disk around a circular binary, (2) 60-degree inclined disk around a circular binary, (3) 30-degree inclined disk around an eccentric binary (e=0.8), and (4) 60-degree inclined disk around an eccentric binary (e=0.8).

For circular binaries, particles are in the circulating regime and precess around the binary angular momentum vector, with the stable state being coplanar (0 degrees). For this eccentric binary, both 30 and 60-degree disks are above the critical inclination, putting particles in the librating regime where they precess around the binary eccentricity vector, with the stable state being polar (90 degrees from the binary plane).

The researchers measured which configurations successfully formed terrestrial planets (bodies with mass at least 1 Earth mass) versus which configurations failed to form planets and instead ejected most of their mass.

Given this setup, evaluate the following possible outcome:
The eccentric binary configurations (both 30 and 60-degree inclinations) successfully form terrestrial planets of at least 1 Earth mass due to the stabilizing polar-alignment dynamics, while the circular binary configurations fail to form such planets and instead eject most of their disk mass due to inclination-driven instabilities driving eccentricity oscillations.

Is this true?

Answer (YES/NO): NO